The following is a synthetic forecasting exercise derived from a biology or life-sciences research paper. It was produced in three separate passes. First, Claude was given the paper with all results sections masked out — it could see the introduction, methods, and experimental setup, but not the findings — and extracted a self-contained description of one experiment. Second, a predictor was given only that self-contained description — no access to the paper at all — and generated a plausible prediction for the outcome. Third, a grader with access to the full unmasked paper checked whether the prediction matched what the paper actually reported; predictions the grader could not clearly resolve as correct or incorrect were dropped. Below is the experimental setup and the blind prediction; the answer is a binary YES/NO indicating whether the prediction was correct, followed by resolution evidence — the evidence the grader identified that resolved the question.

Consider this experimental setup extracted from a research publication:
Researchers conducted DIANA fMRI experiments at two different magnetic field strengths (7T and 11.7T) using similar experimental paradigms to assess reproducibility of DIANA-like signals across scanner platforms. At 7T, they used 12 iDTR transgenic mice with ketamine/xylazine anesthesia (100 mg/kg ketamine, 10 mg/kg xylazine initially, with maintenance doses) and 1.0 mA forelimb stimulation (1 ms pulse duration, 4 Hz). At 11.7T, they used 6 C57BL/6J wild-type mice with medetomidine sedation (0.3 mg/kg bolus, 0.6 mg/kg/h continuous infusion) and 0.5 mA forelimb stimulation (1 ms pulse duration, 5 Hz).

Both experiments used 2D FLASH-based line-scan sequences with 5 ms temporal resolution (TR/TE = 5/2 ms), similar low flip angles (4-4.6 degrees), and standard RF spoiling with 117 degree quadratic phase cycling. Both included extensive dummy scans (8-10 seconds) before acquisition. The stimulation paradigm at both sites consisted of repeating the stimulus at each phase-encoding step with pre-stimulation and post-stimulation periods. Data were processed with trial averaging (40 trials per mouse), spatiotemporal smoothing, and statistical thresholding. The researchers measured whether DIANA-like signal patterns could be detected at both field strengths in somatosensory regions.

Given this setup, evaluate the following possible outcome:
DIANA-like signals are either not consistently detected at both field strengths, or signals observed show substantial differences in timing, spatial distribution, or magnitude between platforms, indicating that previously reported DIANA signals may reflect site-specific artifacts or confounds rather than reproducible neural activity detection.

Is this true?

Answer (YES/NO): YES